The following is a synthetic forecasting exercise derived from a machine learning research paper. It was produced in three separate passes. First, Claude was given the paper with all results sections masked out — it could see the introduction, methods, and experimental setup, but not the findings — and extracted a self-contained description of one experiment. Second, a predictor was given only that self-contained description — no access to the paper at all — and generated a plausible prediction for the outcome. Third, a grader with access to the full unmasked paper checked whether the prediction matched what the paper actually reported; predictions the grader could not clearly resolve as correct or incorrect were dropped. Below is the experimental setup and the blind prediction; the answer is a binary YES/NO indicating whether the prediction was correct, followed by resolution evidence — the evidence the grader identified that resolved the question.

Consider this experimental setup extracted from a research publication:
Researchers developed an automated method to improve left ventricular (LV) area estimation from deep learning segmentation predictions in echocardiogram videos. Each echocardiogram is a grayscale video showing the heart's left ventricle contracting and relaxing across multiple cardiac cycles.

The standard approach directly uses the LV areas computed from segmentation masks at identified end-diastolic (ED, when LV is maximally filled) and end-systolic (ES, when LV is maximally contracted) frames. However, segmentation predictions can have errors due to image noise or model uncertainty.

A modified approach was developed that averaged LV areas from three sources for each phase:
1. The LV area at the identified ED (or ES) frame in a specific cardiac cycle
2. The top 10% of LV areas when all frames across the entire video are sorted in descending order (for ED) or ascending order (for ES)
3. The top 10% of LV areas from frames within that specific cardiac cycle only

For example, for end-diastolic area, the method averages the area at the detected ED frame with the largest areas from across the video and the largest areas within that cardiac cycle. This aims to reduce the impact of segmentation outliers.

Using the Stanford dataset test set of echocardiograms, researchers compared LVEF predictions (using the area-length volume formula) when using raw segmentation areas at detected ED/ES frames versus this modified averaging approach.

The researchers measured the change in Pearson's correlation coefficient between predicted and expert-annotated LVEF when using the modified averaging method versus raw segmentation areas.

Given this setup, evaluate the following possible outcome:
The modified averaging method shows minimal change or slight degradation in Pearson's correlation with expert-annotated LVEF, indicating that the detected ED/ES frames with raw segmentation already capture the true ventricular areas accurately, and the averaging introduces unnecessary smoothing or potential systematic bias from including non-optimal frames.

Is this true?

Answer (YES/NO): NO